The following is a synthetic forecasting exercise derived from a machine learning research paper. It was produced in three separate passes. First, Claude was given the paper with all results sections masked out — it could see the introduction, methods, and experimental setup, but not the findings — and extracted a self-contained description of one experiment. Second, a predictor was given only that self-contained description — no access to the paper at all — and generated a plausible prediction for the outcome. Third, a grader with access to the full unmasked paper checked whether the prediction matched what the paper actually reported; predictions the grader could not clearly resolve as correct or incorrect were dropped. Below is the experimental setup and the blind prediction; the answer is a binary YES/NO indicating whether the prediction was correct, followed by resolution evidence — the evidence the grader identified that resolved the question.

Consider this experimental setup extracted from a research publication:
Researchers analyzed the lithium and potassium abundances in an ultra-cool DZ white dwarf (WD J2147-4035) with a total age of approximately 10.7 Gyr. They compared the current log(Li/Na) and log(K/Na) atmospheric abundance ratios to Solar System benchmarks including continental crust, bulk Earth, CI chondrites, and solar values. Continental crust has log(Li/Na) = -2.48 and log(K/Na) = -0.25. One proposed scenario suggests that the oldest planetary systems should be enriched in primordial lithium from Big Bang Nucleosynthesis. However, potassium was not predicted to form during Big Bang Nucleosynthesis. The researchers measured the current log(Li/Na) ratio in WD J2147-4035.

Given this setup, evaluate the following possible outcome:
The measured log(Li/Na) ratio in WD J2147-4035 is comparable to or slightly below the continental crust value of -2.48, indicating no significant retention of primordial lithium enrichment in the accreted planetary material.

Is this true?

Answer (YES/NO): NO